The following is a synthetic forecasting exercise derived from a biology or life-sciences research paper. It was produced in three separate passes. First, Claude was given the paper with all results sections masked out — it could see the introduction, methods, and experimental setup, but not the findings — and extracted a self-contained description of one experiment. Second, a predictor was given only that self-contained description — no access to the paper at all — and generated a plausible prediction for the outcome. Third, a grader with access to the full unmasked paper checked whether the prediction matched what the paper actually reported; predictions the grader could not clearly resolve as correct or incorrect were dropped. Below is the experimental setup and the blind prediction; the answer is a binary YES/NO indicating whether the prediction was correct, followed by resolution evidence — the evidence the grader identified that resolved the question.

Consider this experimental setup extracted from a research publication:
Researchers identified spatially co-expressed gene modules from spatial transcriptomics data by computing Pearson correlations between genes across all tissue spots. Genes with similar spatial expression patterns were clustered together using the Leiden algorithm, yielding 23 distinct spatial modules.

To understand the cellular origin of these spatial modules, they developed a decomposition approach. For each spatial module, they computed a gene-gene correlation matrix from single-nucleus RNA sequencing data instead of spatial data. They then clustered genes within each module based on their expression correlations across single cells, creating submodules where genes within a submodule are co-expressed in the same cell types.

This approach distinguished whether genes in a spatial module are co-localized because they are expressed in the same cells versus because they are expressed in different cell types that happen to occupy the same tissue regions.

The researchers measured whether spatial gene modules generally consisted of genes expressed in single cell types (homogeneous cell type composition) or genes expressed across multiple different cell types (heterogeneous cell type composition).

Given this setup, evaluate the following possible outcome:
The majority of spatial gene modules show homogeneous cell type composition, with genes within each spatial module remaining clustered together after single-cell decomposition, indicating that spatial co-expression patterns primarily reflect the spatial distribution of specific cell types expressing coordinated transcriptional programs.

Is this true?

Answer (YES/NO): NO